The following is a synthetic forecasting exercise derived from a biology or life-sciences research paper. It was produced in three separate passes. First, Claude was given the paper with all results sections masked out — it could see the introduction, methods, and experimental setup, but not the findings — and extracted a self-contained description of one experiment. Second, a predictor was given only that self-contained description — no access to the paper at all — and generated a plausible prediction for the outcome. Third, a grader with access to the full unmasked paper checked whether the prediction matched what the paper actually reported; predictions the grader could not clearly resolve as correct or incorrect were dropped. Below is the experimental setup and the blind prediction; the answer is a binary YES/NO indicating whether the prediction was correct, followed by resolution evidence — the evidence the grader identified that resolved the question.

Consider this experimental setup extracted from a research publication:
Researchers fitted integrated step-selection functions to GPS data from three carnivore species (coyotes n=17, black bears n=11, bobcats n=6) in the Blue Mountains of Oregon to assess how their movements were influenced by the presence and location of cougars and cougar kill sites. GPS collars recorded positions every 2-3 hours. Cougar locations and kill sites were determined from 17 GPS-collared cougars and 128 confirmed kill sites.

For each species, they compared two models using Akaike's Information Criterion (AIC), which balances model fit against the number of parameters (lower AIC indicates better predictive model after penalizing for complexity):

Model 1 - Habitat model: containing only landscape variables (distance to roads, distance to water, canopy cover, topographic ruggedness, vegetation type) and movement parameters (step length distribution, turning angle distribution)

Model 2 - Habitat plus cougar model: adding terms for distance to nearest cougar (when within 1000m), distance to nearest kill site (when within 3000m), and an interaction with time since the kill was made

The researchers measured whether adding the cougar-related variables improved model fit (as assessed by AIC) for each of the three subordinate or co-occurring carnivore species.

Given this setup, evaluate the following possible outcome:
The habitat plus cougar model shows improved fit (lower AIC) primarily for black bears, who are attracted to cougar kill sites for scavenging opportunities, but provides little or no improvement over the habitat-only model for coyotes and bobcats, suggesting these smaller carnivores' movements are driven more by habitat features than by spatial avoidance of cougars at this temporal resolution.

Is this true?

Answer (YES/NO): NO